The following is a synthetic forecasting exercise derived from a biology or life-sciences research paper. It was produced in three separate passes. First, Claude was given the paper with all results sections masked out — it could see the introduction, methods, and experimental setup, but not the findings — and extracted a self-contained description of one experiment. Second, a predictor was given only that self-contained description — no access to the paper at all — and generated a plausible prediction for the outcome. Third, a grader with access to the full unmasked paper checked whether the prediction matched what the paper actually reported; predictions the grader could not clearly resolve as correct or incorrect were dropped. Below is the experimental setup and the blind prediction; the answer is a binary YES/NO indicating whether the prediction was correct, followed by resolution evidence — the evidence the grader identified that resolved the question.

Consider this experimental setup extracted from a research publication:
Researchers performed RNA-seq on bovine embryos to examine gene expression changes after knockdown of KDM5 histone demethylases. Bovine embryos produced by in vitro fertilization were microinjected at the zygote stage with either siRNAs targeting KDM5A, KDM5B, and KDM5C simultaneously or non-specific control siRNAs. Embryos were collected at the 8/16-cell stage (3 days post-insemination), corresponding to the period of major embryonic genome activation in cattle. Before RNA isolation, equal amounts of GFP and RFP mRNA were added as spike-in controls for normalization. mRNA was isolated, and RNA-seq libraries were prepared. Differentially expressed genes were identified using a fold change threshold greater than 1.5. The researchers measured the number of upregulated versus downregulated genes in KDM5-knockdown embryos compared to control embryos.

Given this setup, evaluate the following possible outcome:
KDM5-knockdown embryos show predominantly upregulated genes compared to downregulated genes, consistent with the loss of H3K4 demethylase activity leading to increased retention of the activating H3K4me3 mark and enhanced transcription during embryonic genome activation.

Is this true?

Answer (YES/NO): YES